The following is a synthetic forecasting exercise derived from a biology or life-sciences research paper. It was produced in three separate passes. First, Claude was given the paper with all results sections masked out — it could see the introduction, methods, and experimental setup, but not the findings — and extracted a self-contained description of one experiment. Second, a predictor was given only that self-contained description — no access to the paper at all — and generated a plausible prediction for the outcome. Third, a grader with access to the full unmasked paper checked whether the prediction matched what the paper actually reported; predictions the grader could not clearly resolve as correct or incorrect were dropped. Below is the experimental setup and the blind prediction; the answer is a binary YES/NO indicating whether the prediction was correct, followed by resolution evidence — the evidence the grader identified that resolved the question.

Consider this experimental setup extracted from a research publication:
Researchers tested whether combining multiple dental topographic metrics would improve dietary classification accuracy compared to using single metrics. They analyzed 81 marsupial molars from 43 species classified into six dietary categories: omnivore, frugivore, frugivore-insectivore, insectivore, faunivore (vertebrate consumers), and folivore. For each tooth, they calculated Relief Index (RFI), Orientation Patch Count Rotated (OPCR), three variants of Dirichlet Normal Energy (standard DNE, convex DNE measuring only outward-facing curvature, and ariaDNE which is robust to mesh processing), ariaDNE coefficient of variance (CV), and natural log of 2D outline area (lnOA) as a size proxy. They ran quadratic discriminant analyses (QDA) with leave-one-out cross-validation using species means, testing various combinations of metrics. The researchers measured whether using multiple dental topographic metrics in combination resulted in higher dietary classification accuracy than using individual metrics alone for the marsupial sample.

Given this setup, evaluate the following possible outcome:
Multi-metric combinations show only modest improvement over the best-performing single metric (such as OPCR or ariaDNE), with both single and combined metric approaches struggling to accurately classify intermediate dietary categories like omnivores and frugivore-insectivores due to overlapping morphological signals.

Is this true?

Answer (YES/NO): NO